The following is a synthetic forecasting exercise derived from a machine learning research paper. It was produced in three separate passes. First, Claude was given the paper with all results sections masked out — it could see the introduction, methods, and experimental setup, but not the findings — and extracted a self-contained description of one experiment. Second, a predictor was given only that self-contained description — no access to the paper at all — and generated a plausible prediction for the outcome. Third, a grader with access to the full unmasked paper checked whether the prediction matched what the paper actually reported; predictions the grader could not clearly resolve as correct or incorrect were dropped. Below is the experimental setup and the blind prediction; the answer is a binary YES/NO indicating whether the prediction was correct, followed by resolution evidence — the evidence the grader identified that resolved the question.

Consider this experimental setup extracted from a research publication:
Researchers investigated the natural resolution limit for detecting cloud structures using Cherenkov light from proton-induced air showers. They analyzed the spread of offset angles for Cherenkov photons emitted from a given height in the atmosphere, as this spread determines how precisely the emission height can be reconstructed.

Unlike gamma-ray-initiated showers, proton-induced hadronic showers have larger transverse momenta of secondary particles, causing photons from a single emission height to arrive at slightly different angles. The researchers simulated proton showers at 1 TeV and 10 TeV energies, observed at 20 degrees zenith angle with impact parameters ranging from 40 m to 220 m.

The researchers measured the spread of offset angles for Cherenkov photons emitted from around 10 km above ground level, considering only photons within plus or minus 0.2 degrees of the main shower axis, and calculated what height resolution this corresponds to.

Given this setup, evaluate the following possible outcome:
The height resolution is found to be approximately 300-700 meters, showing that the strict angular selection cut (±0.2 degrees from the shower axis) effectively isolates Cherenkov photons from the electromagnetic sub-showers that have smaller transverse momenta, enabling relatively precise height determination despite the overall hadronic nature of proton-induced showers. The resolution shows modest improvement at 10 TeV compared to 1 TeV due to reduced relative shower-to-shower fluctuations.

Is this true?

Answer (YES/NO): NO